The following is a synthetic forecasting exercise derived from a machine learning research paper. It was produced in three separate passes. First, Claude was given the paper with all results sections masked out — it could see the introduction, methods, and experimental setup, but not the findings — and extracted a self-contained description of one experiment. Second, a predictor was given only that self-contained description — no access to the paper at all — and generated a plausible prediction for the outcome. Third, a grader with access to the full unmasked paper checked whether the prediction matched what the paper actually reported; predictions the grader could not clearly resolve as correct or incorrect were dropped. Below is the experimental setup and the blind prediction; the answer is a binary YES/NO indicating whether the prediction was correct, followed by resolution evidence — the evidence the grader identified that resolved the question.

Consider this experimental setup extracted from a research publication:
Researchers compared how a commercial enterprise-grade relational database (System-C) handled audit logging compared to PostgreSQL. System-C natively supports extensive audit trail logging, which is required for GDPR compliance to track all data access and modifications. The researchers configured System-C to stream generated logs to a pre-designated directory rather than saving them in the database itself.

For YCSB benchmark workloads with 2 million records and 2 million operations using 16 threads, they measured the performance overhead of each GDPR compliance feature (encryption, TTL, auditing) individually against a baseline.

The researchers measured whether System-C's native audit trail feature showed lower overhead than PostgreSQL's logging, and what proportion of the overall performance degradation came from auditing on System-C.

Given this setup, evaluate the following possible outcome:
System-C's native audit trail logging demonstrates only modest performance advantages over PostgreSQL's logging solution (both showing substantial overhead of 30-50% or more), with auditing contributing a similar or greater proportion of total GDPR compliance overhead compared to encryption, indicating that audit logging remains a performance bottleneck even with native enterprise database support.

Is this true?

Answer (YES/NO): NO